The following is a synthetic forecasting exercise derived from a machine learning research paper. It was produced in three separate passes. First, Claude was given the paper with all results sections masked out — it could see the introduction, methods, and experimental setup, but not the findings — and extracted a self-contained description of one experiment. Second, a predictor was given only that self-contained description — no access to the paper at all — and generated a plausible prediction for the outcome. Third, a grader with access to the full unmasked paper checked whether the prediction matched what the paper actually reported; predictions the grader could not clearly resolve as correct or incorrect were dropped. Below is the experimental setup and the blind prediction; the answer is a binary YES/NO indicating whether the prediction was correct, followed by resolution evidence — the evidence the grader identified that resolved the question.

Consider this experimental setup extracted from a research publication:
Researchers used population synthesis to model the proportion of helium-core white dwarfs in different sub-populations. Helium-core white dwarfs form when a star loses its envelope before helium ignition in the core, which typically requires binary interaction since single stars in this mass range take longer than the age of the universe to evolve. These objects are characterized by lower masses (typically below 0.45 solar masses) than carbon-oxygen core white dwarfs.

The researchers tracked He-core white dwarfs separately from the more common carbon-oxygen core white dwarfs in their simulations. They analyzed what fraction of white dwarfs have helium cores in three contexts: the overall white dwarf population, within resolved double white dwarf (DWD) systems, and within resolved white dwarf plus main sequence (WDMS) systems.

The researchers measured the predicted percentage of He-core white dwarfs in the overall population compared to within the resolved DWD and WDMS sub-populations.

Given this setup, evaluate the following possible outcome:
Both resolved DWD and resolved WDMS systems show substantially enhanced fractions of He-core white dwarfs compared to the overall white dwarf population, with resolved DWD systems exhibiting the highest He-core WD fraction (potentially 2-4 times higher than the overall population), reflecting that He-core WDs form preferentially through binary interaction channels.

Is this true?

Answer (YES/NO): NO